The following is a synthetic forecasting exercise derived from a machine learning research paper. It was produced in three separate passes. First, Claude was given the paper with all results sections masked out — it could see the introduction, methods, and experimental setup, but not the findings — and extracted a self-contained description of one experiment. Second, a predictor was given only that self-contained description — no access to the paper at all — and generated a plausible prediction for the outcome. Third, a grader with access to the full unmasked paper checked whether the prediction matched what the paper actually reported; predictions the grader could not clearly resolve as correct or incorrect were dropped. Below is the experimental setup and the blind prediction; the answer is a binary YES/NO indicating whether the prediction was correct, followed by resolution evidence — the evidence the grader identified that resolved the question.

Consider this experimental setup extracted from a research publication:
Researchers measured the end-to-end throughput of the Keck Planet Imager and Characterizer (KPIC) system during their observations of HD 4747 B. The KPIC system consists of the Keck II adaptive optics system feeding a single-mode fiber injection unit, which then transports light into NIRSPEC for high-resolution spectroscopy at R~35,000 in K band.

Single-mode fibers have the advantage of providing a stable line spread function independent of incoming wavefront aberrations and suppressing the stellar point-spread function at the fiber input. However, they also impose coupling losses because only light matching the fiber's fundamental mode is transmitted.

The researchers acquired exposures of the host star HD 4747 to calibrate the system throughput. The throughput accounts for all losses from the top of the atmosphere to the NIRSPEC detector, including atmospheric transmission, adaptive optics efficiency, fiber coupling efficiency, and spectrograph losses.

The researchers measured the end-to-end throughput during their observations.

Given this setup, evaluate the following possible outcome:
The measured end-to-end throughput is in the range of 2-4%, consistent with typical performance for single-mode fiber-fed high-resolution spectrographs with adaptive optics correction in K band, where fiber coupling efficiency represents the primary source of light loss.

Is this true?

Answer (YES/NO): NO